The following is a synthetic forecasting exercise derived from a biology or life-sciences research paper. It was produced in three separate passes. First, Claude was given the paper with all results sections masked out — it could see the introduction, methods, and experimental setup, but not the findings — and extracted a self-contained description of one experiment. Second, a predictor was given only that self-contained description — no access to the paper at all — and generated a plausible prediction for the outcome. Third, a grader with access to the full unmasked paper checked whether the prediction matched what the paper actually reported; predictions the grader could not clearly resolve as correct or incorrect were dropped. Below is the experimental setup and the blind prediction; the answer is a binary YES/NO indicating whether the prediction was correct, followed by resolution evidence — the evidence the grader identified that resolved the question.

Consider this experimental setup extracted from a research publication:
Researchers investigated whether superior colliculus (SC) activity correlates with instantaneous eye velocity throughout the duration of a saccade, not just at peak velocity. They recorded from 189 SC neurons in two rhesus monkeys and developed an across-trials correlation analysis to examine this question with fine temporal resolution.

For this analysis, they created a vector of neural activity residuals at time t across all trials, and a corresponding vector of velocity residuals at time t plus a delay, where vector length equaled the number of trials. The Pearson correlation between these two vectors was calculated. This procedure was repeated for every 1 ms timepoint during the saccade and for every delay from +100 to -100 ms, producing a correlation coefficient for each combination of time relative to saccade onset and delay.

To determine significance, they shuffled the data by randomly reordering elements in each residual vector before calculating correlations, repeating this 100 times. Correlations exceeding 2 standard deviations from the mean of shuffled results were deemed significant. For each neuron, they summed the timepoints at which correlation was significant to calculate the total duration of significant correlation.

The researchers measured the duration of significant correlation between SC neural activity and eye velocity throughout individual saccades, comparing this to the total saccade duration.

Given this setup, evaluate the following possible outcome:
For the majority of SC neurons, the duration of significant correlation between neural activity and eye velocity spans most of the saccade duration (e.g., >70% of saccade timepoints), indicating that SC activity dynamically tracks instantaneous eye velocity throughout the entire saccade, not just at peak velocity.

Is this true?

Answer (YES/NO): NO